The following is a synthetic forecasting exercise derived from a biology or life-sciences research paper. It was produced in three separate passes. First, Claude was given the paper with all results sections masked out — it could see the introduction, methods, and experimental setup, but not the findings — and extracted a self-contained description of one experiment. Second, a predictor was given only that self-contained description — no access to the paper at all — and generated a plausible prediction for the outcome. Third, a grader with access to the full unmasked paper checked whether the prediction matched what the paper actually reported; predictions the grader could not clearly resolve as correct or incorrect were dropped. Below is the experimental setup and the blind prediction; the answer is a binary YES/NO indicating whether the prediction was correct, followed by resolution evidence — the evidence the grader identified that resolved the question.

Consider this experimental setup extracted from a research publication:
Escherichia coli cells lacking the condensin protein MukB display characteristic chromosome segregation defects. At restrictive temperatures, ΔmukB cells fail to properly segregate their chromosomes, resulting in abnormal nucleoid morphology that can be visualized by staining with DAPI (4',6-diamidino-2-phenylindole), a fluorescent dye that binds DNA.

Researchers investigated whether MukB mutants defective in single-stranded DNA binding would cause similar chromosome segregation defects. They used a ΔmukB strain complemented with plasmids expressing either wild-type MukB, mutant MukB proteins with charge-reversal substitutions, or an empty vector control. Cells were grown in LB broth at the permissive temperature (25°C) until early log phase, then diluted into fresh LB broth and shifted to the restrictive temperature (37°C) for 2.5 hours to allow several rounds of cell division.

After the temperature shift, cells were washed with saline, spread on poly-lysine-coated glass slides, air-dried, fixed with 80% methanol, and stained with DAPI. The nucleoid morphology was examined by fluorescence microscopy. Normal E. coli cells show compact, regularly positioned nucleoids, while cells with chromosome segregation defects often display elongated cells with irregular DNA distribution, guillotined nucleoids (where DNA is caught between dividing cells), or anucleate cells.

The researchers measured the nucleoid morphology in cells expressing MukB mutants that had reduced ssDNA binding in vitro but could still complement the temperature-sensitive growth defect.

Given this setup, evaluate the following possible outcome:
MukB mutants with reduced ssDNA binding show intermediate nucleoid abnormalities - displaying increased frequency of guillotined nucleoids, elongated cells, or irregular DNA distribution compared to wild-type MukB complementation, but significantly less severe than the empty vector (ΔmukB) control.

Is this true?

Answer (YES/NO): NO